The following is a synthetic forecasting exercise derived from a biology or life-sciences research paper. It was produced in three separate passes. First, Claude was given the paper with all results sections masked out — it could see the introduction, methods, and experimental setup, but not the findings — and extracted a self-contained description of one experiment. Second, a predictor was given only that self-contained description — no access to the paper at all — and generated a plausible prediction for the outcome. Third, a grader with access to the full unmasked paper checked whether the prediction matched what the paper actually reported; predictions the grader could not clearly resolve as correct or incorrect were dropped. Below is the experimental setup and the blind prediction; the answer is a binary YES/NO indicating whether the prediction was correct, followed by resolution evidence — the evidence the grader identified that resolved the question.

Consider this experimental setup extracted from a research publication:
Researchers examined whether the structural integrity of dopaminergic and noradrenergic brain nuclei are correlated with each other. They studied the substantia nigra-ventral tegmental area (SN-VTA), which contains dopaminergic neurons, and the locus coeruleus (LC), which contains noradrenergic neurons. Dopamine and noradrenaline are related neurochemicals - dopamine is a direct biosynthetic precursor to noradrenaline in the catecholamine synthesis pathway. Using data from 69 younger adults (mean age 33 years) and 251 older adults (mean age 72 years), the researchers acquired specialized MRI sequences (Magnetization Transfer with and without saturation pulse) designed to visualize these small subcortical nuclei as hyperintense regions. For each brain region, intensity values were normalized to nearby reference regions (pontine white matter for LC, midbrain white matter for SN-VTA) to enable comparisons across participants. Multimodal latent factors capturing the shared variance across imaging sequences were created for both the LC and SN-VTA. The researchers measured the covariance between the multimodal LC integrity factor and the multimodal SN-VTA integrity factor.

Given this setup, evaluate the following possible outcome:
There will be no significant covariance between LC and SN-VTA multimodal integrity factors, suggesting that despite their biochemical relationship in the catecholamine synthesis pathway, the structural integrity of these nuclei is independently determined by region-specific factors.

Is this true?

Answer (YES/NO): NO